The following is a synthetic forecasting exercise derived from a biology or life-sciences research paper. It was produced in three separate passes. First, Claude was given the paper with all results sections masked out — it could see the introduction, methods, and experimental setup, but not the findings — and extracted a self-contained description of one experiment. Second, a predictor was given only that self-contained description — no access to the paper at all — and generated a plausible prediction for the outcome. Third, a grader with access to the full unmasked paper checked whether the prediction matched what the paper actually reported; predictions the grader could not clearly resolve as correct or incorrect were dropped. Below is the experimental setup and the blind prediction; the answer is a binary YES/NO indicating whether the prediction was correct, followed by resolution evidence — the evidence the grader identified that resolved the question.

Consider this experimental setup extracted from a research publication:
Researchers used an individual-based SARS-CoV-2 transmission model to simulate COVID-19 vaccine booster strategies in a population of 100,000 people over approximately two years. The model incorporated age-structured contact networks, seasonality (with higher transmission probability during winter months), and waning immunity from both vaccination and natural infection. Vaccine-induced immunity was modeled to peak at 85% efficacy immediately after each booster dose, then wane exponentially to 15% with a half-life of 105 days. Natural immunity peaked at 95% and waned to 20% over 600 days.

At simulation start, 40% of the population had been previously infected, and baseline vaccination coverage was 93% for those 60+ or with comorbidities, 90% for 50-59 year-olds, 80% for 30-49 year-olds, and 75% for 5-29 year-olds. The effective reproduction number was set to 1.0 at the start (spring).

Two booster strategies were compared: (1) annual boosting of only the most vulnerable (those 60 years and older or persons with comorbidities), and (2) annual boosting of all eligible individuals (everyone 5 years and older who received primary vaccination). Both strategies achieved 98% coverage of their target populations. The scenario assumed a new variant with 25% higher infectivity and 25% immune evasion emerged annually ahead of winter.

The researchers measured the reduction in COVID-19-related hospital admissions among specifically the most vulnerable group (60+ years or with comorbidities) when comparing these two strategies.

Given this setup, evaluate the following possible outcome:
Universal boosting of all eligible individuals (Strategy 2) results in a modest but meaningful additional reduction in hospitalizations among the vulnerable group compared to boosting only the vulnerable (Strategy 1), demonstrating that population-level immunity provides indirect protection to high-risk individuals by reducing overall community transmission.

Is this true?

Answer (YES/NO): YES